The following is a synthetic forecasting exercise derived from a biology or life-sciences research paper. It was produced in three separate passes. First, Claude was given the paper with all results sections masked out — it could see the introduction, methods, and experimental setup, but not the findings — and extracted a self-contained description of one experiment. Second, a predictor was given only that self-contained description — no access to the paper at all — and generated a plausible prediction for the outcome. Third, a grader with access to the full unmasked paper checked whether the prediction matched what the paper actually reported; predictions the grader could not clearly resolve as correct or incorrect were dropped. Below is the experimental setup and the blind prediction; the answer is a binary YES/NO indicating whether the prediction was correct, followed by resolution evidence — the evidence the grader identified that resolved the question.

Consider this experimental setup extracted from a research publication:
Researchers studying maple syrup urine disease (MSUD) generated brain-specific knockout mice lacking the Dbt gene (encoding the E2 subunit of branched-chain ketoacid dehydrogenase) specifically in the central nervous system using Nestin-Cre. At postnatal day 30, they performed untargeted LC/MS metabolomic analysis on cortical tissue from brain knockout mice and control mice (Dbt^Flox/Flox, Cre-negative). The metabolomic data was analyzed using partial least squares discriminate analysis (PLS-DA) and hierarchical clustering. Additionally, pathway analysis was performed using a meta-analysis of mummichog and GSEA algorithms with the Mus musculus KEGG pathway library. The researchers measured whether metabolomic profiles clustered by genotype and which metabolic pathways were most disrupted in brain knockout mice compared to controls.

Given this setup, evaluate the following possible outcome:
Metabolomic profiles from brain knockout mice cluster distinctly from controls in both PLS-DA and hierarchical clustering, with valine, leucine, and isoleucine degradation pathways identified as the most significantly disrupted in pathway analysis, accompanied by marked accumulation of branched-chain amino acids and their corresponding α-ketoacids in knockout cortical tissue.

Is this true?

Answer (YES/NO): NO